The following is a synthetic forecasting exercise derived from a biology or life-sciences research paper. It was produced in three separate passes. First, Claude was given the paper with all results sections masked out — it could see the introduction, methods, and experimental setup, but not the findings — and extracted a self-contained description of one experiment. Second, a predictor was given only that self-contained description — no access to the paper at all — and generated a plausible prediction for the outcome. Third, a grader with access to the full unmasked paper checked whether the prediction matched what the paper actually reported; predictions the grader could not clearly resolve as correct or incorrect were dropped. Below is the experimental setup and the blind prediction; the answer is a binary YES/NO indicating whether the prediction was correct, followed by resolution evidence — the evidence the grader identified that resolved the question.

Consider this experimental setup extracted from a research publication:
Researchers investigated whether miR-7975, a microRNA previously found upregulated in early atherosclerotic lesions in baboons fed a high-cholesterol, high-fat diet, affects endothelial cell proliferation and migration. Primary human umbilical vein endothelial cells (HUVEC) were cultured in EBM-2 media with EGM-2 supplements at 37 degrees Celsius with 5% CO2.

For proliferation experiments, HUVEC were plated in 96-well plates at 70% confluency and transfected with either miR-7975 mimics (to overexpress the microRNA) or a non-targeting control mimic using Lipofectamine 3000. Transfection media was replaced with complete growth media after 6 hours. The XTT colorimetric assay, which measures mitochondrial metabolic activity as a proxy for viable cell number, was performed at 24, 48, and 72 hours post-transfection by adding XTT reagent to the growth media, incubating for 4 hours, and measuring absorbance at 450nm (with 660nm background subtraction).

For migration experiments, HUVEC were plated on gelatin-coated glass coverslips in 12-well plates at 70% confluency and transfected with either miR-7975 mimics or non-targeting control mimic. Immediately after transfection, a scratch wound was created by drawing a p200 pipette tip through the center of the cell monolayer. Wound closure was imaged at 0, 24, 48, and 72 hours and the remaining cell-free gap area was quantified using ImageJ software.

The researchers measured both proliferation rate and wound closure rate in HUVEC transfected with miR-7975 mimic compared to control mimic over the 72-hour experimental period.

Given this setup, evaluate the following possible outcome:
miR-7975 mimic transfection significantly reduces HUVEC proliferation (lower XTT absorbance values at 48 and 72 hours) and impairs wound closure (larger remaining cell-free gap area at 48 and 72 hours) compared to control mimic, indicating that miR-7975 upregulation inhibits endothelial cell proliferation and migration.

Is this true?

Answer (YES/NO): NO